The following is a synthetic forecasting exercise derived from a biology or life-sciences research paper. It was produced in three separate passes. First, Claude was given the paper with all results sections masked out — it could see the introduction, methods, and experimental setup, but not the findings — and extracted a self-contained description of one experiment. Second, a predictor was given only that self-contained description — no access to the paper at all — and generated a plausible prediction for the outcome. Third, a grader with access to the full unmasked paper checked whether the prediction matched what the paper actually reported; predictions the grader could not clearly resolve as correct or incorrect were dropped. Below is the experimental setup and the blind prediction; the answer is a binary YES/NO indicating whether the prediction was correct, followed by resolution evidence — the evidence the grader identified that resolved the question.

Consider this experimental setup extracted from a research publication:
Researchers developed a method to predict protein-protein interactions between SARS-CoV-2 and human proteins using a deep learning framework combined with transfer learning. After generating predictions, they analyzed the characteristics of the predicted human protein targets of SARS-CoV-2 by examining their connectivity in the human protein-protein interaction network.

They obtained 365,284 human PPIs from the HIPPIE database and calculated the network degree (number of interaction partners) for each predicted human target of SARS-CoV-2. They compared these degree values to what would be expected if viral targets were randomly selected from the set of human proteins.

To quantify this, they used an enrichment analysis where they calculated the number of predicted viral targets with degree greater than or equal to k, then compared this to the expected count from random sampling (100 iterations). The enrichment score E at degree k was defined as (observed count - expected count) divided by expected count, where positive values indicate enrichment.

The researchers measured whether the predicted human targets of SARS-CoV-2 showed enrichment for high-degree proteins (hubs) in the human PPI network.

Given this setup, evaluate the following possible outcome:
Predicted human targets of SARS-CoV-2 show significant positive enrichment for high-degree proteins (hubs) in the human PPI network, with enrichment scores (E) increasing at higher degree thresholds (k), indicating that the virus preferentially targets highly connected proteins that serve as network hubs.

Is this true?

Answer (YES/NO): YES